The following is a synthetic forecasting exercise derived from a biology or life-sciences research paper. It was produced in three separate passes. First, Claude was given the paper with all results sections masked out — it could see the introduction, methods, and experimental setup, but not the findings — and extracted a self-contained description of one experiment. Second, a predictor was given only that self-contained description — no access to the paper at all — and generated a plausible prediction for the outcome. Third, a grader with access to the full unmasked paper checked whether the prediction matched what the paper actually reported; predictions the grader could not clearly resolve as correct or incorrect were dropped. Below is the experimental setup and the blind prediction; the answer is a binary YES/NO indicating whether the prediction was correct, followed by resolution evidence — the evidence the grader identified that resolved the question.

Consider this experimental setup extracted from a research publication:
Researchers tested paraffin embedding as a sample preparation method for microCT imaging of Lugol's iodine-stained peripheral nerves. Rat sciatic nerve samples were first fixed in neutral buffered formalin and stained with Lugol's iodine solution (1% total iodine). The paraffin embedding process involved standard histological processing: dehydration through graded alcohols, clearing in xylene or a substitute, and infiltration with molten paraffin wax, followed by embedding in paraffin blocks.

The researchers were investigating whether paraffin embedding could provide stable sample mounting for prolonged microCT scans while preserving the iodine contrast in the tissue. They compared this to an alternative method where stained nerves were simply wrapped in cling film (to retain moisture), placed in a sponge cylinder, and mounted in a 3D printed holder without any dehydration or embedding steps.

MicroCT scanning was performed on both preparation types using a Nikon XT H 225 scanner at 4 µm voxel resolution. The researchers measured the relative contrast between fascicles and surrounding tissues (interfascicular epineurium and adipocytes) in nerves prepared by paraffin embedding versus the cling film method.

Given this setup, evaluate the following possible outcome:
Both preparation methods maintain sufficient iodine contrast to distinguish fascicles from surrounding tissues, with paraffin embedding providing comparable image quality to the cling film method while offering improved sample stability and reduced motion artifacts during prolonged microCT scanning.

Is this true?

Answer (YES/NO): NO